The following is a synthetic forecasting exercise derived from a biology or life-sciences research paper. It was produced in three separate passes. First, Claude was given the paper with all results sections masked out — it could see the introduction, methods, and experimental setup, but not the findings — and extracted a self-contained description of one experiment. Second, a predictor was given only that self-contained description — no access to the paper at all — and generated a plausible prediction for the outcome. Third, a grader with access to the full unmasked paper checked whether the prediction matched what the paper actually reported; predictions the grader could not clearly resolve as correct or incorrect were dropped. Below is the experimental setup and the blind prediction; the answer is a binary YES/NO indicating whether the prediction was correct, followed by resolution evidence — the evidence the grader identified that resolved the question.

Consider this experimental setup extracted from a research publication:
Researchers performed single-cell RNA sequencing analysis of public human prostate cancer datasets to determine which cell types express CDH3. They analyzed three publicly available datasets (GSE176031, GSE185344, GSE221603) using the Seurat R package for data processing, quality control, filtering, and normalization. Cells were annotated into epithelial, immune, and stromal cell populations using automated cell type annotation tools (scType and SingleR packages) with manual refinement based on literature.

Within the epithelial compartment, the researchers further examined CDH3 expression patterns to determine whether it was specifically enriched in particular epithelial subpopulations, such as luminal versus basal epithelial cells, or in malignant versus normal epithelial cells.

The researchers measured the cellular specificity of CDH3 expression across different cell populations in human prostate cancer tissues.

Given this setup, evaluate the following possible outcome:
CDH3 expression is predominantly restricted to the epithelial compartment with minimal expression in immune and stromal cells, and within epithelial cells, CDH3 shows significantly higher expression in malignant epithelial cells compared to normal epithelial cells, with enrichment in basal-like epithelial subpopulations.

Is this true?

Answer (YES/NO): NO